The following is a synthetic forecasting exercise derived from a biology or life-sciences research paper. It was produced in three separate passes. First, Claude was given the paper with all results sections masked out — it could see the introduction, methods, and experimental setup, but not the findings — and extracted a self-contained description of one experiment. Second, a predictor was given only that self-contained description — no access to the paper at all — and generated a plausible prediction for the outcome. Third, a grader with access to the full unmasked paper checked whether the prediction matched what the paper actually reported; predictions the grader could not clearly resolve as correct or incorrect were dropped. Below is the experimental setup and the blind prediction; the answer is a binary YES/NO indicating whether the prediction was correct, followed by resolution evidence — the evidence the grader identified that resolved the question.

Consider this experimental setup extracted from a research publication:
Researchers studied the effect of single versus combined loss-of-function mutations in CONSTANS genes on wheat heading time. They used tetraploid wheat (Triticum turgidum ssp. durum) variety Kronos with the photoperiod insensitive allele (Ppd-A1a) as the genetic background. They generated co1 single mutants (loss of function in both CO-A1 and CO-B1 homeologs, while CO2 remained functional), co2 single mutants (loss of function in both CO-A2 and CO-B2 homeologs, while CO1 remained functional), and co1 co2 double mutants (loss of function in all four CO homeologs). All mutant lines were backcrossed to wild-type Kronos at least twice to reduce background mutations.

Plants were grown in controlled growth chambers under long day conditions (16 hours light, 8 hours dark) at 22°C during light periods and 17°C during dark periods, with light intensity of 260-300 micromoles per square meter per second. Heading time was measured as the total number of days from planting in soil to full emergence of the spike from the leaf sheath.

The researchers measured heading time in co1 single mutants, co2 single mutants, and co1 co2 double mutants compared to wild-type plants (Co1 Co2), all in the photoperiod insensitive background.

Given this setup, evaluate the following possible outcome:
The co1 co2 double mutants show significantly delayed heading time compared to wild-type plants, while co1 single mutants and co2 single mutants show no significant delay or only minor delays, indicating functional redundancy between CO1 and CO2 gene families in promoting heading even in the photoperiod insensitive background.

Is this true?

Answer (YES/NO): NO